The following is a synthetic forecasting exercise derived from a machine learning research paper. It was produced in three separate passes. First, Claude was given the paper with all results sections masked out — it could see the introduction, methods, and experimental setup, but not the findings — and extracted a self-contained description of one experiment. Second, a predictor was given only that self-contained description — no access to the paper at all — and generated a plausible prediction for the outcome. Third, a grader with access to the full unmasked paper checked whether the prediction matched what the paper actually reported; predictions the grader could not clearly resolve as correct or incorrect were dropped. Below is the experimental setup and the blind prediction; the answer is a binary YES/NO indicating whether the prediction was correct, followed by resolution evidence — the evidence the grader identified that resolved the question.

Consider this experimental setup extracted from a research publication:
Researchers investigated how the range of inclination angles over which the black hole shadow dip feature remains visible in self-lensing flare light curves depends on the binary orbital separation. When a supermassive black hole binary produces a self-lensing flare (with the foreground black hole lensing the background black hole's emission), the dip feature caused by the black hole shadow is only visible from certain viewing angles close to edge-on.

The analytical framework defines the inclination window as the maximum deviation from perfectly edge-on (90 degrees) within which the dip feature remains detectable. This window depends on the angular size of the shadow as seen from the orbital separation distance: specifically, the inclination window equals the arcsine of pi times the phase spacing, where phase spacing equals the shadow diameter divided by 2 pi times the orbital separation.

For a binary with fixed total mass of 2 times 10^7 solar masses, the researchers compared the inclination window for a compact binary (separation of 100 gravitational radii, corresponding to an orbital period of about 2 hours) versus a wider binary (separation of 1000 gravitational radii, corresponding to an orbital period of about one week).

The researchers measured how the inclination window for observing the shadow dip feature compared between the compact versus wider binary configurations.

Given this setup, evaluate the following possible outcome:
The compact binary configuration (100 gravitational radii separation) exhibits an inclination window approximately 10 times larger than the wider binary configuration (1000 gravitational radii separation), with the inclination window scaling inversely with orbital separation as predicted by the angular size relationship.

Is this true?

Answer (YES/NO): YES